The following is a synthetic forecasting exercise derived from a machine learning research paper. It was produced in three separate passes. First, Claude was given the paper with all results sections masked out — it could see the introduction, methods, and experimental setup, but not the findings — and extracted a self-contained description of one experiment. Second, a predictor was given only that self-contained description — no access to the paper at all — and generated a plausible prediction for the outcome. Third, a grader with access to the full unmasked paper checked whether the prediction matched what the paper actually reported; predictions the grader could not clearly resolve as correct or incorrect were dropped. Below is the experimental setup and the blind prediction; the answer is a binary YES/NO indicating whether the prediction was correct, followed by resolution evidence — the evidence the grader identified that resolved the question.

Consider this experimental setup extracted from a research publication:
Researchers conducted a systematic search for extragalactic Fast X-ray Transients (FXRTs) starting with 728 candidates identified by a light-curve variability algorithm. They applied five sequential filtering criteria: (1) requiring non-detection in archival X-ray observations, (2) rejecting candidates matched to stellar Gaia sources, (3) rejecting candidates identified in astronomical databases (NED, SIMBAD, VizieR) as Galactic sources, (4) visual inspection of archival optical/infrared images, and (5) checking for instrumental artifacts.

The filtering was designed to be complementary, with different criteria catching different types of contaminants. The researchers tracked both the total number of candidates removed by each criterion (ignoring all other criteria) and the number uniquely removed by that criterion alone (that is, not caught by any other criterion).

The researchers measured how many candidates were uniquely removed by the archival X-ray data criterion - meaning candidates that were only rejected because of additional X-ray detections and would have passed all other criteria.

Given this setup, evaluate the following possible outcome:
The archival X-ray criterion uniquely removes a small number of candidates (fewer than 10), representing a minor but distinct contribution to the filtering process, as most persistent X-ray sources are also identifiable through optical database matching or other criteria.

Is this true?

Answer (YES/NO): NO